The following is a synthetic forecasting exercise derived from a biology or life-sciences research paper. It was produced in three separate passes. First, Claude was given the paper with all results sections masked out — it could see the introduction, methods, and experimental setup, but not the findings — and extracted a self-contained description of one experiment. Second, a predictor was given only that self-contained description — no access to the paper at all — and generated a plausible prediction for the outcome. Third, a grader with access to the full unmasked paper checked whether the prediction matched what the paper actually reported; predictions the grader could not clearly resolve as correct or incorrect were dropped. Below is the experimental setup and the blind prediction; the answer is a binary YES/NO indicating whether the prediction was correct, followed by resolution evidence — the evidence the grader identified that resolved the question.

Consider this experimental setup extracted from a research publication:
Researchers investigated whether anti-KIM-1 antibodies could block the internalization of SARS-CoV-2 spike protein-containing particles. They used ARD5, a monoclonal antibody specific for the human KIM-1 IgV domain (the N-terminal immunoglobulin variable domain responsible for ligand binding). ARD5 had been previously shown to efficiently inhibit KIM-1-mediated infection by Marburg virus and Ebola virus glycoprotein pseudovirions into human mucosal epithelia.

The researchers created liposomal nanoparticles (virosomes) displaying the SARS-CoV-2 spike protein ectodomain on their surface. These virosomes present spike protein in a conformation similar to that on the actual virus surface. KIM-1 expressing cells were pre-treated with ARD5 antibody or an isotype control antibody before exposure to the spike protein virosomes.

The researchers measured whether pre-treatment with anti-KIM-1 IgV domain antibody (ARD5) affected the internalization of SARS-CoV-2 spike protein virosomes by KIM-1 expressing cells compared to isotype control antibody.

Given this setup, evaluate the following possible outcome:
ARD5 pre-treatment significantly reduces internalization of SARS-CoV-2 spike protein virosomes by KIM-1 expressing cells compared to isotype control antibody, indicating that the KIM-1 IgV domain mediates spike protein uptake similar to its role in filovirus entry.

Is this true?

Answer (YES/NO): YES